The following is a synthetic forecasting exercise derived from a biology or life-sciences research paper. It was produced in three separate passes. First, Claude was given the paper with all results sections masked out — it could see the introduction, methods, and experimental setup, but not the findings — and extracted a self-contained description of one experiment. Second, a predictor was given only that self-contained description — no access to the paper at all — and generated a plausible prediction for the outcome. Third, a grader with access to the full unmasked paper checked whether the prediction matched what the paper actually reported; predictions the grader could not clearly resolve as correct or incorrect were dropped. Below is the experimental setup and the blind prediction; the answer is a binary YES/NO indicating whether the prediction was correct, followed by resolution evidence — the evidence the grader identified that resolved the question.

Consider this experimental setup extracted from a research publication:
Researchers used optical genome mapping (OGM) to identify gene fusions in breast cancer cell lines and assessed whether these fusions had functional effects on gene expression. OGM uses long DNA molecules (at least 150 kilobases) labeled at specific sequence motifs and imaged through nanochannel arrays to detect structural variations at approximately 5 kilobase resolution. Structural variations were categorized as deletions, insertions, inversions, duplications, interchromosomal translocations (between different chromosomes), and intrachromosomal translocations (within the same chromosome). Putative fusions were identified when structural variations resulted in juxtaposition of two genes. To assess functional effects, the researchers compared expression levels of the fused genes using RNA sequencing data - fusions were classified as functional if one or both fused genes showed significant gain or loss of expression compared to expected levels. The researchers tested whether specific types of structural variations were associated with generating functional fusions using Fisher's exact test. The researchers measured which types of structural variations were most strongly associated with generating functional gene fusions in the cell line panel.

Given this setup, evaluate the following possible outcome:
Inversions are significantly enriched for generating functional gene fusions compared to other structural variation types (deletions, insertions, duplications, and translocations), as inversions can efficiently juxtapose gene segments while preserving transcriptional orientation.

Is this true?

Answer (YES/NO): NO